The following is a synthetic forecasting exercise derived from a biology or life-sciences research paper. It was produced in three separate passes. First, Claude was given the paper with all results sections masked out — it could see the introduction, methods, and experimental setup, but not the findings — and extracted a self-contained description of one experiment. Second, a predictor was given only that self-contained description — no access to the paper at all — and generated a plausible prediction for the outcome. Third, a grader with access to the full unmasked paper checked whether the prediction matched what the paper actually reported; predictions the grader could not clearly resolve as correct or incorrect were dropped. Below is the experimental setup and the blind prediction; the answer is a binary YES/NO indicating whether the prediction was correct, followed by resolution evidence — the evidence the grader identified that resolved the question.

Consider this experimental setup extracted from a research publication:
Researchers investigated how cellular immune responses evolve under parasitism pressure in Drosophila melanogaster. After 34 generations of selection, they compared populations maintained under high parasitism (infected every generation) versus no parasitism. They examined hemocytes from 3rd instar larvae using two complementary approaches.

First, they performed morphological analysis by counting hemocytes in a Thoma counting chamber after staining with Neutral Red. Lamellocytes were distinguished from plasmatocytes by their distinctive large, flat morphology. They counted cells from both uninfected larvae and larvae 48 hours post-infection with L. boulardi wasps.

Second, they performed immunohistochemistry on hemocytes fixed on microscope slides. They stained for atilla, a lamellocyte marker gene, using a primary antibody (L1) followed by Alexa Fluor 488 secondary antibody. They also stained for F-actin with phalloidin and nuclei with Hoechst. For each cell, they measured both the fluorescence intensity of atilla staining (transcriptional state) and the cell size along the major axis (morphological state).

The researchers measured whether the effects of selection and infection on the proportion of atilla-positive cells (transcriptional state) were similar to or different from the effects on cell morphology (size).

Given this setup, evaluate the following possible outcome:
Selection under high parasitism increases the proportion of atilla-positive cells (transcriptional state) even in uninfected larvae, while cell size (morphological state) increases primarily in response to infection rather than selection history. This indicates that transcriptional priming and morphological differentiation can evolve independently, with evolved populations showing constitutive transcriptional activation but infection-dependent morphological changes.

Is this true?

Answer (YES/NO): YES